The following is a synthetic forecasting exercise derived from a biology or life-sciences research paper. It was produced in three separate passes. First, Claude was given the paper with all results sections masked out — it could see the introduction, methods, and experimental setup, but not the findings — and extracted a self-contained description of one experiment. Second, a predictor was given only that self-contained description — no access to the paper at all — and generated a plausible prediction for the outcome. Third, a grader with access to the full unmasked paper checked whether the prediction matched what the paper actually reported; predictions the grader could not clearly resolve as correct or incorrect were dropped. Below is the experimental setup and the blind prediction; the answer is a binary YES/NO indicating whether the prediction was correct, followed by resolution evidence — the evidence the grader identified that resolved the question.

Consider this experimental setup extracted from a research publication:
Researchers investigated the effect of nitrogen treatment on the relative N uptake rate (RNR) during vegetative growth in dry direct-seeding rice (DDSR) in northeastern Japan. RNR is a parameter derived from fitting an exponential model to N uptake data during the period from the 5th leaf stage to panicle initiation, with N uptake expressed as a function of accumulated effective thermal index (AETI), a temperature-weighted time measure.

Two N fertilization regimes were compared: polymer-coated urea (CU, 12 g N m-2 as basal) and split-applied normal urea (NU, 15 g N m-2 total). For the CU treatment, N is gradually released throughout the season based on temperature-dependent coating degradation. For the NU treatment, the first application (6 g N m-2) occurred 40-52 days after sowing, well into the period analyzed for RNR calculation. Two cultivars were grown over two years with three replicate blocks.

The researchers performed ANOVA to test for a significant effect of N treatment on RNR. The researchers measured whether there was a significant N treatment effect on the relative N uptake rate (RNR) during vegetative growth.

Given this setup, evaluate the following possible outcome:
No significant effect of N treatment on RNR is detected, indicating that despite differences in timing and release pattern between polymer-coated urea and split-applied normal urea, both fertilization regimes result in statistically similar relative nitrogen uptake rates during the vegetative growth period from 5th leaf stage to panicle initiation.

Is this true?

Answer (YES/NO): NO